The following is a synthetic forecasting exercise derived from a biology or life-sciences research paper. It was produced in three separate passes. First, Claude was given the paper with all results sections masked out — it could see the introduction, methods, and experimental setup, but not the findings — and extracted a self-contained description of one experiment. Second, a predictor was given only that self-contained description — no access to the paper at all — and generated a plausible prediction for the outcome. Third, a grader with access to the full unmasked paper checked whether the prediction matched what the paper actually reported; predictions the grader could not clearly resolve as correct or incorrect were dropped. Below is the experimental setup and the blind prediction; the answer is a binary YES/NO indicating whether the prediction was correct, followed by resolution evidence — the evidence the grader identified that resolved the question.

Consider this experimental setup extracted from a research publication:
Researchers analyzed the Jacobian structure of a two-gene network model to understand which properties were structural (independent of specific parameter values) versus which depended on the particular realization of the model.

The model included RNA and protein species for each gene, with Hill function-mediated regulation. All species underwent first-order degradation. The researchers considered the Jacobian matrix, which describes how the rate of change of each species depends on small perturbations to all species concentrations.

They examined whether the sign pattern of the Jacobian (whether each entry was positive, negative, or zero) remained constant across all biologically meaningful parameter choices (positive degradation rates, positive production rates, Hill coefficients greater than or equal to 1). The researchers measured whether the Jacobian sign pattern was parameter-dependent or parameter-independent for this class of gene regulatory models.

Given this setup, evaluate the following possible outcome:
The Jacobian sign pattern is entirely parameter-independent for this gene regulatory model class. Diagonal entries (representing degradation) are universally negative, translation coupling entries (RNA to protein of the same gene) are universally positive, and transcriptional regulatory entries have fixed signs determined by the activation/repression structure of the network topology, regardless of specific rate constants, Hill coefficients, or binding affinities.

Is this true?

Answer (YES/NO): YES